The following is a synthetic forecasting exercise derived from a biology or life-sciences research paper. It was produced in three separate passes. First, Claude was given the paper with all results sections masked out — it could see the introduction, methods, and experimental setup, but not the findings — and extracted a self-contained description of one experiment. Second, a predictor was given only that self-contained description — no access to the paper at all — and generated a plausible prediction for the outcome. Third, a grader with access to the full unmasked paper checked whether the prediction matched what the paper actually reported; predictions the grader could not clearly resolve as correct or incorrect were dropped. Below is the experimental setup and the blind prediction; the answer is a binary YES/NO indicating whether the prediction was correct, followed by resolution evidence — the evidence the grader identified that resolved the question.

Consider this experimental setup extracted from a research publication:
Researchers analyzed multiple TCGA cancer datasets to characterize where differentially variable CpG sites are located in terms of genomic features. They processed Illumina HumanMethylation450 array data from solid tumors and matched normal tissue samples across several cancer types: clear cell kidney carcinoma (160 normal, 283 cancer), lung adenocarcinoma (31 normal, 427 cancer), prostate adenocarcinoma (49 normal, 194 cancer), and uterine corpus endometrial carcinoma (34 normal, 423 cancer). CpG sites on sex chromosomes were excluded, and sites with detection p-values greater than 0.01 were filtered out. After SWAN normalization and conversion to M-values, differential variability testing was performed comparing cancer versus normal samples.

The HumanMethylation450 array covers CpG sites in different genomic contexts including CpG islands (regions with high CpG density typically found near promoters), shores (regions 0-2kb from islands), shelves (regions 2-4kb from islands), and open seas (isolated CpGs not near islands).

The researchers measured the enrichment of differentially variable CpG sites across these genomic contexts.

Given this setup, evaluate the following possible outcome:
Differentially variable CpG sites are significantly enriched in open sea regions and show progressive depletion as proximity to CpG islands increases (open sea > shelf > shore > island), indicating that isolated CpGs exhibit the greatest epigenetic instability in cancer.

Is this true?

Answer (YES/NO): NO